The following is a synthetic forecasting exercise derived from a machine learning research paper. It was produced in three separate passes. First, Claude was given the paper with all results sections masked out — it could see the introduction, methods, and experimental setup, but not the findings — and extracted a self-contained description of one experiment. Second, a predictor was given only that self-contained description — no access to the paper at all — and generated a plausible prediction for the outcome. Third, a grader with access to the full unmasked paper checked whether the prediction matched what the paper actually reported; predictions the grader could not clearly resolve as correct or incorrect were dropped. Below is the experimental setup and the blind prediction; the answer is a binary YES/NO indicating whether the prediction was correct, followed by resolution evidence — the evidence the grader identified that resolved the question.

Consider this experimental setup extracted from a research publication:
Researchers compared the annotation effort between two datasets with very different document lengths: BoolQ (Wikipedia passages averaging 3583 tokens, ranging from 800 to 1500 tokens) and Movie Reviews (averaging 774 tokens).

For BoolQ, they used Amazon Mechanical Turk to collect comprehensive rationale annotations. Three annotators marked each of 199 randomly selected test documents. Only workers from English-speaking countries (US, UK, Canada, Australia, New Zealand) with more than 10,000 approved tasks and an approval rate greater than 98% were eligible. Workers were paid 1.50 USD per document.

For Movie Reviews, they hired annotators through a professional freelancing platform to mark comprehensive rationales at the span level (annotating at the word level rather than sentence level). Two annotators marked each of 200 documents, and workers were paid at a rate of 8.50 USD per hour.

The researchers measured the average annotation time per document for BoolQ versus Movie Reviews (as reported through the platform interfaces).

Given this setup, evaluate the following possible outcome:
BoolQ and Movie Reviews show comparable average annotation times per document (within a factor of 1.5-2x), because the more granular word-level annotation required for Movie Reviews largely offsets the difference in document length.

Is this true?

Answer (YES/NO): NO